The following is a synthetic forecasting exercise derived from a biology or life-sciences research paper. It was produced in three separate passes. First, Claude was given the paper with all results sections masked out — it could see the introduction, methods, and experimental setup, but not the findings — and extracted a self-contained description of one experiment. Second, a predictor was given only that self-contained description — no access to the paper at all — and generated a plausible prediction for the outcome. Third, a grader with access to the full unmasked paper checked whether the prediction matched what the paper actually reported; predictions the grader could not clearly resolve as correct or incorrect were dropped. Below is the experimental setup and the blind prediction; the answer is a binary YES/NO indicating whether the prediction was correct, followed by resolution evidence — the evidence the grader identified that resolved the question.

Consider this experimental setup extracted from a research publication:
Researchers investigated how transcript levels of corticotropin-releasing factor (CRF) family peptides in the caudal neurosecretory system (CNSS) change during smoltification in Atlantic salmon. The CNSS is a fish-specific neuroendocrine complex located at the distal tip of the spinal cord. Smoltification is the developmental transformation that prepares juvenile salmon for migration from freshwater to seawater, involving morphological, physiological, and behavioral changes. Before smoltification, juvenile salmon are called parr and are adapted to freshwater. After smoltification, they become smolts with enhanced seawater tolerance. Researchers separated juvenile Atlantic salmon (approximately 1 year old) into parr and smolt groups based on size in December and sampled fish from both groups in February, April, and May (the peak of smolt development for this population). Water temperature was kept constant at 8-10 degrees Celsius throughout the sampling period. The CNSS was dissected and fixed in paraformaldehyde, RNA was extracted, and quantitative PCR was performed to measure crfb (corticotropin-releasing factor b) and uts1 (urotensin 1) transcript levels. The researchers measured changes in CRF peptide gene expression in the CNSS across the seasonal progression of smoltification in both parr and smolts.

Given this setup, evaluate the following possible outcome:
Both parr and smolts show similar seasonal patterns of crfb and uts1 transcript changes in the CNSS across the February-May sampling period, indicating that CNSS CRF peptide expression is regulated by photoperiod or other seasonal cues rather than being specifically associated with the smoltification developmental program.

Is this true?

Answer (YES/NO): NO